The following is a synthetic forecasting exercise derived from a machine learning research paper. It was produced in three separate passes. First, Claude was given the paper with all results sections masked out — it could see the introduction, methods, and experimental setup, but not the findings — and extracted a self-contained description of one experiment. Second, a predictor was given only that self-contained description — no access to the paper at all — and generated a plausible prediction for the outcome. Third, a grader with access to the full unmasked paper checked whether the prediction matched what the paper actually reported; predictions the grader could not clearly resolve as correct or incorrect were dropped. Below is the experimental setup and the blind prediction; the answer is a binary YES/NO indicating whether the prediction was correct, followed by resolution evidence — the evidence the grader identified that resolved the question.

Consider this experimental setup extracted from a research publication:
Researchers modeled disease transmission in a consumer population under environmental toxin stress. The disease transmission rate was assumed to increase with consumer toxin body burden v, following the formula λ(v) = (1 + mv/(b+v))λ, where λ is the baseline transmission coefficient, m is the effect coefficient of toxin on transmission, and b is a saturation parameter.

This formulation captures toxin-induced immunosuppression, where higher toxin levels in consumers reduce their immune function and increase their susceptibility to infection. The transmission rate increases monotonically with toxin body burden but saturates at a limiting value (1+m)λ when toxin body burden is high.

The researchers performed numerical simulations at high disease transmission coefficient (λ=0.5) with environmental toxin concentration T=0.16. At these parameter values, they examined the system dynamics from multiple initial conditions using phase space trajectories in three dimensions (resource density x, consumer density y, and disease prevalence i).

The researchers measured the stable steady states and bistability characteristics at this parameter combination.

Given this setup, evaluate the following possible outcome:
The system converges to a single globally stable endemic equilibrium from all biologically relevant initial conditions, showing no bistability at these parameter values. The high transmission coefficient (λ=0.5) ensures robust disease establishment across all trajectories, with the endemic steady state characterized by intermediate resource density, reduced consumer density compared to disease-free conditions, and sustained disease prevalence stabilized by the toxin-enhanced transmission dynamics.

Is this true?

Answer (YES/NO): NO